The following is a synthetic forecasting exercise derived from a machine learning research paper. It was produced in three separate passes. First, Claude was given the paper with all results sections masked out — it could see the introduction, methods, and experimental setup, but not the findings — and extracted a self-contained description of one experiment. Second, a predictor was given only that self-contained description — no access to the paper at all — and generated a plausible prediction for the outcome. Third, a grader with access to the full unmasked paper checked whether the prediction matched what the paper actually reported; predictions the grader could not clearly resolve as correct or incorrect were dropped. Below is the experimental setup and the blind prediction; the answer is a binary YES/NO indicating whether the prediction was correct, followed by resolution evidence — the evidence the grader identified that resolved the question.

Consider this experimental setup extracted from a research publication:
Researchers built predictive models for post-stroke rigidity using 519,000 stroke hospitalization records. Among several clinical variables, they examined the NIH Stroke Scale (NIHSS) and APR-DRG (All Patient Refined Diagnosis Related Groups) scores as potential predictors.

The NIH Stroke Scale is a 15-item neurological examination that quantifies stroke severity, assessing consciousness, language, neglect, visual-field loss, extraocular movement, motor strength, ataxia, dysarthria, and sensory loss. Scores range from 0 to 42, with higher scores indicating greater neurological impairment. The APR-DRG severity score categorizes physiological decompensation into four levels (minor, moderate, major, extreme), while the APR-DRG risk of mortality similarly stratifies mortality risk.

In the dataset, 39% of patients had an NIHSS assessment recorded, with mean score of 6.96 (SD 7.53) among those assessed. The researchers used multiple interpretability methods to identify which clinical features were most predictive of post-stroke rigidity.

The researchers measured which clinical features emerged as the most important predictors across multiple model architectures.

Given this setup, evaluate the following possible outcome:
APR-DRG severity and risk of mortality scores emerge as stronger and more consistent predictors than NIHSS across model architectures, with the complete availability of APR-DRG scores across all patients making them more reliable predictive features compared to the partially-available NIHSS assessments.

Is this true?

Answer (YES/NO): NO